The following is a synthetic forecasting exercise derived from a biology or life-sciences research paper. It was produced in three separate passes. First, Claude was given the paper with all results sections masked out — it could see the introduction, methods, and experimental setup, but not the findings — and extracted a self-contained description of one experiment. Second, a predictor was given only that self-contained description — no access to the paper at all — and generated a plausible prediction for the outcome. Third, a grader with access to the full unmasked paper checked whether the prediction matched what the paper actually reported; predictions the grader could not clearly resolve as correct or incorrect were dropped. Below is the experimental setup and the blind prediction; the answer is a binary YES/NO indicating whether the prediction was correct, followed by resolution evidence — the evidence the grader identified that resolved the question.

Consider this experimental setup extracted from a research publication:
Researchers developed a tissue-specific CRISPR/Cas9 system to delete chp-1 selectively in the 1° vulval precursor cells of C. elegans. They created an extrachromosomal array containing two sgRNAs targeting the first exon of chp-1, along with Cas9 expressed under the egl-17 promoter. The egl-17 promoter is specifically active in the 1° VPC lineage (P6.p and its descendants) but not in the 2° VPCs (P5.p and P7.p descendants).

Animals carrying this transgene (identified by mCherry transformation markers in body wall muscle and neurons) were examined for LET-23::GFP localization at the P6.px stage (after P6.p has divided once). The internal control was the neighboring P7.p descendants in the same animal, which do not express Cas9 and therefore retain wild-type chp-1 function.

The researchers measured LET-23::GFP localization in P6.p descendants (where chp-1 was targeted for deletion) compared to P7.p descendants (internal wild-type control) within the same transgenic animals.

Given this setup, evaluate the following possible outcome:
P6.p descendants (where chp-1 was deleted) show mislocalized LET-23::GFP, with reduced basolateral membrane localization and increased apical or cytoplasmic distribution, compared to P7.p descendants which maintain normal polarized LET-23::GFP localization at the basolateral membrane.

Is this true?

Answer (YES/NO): YES